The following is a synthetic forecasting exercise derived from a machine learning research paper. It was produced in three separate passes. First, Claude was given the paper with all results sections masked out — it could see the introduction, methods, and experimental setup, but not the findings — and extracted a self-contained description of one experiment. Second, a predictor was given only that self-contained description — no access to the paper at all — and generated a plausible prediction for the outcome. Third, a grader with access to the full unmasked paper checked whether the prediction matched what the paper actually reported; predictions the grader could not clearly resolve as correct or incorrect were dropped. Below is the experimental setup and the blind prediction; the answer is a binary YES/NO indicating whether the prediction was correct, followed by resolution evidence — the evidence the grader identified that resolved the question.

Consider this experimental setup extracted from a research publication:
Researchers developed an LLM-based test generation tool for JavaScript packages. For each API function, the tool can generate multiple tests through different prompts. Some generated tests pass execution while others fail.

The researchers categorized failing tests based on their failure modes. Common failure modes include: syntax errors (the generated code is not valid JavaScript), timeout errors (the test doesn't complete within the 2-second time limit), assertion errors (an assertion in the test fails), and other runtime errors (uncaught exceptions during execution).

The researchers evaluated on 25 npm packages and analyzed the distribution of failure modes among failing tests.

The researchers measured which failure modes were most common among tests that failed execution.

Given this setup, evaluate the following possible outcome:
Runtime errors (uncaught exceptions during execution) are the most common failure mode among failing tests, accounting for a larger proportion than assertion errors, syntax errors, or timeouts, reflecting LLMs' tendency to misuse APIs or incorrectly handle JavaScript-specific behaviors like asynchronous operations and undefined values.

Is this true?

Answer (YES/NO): NO